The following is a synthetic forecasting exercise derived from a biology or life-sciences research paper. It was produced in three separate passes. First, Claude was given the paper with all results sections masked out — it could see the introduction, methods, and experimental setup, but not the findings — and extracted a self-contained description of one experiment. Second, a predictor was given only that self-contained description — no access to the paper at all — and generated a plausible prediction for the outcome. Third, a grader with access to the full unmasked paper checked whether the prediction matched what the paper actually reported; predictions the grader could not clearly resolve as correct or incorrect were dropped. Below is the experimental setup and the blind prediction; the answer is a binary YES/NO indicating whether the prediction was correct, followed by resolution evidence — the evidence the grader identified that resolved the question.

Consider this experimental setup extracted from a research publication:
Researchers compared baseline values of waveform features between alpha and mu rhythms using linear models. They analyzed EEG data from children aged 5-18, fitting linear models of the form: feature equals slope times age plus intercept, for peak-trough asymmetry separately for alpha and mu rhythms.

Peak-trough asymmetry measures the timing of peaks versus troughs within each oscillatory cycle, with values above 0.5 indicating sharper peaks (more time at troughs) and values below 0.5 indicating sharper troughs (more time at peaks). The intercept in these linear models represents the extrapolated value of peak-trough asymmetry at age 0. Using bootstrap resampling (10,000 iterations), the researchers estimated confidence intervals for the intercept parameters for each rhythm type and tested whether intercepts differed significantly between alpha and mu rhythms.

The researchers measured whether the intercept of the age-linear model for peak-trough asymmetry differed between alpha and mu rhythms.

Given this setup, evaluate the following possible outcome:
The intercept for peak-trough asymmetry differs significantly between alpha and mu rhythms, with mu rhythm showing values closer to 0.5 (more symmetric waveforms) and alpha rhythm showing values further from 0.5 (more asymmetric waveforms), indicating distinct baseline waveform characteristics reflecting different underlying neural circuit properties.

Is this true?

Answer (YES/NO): NO